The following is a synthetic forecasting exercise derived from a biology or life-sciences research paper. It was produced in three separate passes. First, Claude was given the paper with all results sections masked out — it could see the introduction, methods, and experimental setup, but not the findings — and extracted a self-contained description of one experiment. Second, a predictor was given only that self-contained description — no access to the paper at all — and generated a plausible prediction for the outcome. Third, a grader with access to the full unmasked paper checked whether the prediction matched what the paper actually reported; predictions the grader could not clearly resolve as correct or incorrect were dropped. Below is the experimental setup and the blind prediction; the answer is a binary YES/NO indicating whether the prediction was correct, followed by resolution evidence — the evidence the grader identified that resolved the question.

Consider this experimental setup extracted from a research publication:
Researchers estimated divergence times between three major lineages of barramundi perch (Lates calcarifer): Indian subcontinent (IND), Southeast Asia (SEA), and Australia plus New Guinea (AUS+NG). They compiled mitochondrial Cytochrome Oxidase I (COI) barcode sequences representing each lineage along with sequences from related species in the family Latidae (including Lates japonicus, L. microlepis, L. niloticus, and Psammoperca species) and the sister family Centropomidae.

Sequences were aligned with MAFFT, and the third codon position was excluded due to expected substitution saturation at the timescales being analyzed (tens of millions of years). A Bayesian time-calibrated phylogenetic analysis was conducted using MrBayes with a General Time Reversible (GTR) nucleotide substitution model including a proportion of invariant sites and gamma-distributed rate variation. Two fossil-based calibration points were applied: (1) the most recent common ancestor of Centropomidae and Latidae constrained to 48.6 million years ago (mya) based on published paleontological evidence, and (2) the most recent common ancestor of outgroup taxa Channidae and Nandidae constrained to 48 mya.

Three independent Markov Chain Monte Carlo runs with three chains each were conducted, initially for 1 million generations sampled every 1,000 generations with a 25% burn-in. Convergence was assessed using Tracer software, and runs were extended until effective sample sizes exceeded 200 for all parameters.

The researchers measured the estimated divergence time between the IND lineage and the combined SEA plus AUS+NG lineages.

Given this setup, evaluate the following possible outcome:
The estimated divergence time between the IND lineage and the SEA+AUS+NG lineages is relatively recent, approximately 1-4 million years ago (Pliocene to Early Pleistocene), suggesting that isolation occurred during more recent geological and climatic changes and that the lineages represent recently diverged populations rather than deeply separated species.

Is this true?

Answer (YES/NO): NO